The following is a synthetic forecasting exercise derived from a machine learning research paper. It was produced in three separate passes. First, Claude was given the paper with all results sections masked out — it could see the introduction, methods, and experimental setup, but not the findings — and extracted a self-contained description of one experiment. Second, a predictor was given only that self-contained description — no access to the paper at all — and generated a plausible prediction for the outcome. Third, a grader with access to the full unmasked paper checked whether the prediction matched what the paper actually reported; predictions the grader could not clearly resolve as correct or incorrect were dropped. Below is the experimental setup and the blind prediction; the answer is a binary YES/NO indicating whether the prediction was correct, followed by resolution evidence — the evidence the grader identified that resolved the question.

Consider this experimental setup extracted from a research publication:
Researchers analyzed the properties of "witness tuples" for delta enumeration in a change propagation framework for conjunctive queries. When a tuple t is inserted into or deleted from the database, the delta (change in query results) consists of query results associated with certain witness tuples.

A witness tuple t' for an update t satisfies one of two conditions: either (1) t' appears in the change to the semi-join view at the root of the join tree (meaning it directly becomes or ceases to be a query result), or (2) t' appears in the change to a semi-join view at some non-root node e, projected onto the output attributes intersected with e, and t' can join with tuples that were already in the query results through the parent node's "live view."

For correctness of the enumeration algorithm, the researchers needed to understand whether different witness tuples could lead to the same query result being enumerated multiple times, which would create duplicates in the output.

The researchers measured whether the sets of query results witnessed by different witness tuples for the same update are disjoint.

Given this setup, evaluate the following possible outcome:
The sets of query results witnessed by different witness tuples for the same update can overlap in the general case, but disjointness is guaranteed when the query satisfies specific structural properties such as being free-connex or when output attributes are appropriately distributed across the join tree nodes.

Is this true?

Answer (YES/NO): NO